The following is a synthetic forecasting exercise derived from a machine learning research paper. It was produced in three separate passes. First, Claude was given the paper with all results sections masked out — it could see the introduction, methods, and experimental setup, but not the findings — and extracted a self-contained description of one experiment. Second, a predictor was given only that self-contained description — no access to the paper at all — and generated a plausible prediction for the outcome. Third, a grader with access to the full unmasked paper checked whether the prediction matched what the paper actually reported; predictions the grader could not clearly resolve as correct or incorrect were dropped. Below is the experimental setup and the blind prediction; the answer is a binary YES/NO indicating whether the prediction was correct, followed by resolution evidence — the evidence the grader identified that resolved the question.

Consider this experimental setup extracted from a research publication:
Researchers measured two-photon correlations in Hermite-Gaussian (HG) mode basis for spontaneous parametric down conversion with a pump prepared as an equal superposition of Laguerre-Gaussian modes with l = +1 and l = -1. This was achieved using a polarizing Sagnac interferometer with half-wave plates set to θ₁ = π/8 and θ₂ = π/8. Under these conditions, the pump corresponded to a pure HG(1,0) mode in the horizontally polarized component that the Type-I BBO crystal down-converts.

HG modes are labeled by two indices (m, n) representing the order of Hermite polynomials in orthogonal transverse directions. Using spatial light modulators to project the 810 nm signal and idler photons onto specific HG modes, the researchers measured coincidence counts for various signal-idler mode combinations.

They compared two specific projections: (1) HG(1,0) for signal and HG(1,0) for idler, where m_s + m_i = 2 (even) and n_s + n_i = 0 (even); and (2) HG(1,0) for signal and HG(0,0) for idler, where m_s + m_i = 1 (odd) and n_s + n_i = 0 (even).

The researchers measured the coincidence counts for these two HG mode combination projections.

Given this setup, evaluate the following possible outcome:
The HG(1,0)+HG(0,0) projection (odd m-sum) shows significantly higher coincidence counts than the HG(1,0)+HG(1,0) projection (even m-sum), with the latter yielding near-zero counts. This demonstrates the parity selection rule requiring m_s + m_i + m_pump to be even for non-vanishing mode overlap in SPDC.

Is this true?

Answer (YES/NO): YES